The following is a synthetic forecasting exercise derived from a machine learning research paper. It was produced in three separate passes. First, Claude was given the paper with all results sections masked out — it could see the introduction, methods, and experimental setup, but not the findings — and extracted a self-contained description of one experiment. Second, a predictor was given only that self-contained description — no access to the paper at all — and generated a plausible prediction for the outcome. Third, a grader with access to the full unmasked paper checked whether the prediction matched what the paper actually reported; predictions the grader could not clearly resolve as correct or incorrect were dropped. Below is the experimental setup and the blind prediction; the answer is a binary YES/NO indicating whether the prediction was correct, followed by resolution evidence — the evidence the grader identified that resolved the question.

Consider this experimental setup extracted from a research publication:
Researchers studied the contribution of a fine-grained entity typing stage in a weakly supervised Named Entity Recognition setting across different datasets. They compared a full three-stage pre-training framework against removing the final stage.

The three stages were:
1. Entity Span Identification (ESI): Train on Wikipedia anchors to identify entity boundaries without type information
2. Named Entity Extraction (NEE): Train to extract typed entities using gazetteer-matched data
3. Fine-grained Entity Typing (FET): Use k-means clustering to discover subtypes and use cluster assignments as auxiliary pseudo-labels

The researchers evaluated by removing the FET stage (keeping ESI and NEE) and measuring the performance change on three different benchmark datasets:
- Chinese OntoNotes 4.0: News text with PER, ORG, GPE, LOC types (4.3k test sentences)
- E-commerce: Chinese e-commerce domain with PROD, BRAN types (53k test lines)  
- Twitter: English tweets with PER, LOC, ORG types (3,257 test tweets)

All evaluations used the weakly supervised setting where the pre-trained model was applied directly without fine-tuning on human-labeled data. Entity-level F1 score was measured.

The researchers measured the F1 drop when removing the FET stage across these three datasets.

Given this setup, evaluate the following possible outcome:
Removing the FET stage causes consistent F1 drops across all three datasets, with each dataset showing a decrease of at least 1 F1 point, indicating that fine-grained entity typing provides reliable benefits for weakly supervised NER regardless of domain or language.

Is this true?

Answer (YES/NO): YES